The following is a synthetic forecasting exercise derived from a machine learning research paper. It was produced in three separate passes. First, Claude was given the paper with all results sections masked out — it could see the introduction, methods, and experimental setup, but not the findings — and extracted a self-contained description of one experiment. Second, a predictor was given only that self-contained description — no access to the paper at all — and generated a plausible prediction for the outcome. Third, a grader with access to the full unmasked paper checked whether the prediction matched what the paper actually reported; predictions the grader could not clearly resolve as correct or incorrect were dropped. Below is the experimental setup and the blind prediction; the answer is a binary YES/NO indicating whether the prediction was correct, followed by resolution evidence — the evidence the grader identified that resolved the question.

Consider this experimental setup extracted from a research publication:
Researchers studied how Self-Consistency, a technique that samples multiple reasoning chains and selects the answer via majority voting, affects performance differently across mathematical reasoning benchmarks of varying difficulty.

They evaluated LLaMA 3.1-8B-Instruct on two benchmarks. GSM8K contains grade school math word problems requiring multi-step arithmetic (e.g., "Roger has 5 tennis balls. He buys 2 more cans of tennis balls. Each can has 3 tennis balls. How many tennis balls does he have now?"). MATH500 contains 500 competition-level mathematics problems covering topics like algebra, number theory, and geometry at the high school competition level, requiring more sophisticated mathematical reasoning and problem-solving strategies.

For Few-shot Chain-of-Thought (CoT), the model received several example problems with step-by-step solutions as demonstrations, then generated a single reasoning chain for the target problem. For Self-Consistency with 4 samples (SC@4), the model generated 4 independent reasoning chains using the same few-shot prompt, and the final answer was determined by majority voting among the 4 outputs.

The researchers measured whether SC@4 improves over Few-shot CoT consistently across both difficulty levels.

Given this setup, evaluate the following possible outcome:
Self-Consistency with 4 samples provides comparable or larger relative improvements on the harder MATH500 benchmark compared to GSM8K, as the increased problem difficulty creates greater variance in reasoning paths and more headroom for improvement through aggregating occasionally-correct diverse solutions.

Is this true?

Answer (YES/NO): NO